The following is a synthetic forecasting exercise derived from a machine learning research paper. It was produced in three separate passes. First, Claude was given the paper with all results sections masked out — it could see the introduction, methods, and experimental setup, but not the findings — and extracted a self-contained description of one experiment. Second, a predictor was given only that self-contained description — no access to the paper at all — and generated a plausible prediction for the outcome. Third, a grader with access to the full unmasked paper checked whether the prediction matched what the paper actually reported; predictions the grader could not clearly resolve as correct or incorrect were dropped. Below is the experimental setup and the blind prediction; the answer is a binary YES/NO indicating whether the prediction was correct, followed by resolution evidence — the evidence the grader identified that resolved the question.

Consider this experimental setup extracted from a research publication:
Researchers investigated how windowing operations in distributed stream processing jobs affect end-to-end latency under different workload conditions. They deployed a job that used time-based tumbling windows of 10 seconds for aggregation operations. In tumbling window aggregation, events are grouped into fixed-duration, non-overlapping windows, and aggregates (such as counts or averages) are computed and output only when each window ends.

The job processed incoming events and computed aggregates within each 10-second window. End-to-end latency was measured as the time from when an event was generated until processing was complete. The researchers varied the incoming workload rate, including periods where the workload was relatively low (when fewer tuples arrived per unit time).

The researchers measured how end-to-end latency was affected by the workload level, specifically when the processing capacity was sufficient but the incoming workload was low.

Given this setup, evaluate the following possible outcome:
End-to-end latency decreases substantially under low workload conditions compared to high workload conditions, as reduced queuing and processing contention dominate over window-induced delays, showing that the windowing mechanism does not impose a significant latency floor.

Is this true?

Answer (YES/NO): NO